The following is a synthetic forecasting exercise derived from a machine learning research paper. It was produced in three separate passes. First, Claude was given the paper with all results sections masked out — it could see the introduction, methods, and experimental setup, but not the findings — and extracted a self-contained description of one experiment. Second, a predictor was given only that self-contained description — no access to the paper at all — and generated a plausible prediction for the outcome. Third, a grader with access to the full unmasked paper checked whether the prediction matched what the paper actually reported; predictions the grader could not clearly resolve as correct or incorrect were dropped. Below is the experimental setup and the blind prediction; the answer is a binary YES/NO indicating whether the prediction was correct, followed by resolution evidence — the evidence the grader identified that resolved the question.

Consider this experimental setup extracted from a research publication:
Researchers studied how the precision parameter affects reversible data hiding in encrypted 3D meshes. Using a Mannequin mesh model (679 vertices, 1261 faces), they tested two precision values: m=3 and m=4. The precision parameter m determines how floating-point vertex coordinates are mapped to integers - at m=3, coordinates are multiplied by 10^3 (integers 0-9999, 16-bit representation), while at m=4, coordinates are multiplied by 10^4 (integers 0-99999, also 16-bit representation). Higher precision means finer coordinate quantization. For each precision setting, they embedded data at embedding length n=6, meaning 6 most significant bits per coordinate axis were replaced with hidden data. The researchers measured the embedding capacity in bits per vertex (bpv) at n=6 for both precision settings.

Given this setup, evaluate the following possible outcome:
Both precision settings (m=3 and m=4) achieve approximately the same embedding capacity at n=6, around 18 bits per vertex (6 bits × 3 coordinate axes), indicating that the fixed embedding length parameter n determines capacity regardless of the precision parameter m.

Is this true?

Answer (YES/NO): NO